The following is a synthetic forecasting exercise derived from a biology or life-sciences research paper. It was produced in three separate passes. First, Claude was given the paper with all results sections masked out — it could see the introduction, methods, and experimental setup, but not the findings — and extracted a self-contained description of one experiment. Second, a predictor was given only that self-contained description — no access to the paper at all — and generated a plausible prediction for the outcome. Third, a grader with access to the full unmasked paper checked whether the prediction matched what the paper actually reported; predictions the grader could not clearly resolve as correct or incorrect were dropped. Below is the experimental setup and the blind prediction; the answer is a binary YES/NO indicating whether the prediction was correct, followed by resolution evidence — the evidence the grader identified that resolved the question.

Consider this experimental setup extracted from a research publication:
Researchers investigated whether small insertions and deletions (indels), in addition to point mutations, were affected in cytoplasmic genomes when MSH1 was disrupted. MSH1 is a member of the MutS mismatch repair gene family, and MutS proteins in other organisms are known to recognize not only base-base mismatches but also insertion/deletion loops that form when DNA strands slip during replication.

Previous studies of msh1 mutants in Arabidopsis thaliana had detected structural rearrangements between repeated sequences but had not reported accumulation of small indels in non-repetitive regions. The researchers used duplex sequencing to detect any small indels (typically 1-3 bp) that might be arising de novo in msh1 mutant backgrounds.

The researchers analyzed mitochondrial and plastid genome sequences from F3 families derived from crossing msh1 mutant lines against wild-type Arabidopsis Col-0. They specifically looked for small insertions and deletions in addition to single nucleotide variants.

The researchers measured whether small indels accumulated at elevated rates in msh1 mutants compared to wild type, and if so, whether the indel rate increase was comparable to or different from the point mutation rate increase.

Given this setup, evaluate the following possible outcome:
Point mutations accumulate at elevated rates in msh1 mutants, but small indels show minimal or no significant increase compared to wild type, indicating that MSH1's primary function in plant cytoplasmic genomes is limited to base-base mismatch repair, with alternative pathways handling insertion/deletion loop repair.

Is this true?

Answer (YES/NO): NO